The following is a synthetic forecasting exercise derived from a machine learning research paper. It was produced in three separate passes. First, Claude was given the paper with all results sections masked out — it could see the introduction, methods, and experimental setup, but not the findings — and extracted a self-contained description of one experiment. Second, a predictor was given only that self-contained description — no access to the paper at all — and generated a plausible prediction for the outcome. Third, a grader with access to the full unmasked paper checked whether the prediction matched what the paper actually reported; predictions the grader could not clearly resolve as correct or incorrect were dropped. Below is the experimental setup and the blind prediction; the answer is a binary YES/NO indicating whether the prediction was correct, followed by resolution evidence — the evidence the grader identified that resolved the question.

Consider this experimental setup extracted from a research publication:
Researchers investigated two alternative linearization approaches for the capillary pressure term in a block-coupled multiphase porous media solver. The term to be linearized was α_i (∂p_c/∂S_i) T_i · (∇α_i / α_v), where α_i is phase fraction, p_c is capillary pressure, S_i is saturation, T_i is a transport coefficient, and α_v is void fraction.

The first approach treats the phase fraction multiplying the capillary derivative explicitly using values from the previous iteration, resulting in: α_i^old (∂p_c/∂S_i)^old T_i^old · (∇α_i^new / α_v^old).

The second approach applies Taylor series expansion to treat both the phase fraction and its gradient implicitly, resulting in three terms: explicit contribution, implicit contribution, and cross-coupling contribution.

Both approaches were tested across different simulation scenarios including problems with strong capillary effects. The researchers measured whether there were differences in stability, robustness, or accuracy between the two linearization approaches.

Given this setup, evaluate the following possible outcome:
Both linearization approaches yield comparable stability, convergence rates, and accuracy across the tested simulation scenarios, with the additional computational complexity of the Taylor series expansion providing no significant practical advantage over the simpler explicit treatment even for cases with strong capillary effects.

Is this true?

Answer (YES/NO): YES